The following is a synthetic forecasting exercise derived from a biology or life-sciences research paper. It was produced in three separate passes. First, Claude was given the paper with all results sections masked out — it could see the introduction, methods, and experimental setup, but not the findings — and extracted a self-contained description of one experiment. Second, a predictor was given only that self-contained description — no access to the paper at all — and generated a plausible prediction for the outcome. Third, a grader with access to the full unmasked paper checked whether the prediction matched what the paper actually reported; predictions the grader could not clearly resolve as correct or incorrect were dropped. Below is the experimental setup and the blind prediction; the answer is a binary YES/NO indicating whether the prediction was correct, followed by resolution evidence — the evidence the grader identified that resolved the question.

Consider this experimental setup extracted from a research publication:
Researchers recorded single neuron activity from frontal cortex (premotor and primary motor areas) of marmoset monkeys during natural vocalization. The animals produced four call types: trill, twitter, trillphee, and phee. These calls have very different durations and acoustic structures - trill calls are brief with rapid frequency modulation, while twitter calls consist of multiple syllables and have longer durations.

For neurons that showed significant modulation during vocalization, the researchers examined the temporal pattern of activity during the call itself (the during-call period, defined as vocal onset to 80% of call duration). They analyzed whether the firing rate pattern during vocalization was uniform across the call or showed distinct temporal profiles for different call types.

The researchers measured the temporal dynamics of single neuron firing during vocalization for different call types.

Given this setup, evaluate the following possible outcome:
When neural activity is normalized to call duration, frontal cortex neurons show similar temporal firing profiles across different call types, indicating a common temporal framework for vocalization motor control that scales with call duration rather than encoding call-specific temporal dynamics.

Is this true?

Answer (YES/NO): NO